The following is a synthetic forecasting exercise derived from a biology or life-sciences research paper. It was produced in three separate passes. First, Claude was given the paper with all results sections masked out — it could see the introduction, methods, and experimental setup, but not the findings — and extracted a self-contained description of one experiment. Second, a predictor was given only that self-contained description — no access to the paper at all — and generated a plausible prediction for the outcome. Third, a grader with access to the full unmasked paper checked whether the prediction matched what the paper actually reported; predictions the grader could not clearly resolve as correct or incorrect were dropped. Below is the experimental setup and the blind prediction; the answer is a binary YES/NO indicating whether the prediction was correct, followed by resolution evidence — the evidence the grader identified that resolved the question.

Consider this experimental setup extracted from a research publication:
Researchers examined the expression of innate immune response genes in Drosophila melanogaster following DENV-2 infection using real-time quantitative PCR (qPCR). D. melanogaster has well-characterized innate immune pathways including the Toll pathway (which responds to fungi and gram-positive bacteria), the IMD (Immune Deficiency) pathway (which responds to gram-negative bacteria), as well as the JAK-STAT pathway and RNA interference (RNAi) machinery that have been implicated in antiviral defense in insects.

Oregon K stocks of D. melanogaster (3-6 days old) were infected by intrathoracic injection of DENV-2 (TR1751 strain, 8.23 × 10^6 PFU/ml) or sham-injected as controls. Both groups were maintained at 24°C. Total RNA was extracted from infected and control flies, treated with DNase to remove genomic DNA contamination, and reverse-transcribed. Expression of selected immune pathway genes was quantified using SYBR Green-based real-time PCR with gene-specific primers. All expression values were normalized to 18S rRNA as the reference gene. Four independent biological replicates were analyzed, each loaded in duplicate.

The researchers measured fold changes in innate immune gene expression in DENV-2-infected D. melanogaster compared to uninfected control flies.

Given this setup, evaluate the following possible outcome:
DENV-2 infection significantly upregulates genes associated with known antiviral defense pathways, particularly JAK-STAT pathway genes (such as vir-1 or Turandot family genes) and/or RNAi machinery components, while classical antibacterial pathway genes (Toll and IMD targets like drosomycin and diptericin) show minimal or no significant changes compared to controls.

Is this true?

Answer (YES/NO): NO